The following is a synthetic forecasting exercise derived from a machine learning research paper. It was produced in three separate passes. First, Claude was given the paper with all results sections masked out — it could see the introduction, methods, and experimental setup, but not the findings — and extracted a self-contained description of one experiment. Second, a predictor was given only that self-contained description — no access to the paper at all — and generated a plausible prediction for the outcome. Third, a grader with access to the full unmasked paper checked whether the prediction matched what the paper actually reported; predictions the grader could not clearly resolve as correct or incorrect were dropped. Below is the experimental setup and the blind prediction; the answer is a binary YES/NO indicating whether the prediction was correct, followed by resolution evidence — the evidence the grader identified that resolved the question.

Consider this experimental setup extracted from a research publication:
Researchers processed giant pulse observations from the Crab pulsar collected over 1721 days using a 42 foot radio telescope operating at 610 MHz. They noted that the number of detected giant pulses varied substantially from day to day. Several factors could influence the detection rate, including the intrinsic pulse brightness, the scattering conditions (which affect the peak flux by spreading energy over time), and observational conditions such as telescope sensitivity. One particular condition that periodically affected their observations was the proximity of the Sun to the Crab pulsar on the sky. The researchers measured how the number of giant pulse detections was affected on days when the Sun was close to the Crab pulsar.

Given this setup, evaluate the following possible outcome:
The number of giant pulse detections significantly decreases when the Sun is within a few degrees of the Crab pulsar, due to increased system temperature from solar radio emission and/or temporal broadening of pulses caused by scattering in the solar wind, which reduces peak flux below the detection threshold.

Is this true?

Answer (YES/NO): NO